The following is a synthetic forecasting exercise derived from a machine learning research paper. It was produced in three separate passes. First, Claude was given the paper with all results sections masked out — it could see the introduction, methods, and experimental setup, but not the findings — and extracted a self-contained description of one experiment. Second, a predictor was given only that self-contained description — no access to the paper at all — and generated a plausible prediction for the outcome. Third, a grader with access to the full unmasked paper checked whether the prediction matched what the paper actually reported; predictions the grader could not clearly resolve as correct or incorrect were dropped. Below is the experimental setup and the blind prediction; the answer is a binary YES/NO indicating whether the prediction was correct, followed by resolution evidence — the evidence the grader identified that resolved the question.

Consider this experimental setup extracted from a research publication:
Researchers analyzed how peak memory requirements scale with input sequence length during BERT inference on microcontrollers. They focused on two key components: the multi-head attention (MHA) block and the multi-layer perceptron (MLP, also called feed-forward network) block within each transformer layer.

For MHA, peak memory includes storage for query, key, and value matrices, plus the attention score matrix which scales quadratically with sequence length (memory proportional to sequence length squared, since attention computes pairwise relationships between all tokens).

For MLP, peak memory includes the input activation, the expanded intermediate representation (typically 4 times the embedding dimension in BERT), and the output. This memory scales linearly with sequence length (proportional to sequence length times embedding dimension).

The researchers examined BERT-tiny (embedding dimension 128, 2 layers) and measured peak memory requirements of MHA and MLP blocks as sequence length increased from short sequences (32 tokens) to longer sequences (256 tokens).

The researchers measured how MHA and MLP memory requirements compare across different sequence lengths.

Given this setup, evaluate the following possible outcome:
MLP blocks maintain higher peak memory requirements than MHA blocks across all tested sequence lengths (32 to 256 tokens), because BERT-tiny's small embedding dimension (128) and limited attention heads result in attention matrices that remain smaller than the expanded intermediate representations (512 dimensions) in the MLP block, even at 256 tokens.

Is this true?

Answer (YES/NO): NO